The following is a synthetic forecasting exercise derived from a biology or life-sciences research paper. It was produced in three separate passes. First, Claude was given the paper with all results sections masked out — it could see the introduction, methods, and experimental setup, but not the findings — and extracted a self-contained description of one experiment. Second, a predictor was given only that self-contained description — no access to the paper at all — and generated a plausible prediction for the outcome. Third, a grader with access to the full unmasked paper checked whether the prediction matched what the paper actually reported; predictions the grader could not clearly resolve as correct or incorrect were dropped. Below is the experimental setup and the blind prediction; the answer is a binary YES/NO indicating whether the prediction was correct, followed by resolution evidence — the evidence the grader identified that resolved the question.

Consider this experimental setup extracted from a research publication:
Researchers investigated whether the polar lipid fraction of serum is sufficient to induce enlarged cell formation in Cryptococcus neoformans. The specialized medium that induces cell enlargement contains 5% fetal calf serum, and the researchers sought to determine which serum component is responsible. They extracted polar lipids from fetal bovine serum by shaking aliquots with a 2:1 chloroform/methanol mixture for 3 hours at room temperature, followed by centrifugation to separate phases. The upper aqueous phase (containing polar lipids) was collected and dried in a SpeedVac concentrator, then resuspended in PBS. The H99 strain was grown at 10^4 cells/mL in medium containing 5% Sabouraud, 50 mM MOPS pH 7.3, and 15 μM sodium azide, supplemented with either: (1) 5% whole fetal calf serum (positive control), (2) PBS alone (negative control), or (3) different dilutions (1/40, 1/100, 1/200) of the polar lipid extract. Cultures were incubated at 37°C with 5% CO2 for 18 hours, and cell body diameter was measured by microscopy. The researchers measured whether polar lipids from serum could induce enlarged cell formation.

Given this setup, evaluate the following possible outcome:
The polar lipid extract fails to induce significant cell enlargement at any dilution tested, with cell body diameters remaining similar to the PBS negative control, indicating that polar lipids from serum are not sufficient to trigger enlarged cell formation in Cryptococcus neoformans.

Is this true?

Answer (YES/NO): NO